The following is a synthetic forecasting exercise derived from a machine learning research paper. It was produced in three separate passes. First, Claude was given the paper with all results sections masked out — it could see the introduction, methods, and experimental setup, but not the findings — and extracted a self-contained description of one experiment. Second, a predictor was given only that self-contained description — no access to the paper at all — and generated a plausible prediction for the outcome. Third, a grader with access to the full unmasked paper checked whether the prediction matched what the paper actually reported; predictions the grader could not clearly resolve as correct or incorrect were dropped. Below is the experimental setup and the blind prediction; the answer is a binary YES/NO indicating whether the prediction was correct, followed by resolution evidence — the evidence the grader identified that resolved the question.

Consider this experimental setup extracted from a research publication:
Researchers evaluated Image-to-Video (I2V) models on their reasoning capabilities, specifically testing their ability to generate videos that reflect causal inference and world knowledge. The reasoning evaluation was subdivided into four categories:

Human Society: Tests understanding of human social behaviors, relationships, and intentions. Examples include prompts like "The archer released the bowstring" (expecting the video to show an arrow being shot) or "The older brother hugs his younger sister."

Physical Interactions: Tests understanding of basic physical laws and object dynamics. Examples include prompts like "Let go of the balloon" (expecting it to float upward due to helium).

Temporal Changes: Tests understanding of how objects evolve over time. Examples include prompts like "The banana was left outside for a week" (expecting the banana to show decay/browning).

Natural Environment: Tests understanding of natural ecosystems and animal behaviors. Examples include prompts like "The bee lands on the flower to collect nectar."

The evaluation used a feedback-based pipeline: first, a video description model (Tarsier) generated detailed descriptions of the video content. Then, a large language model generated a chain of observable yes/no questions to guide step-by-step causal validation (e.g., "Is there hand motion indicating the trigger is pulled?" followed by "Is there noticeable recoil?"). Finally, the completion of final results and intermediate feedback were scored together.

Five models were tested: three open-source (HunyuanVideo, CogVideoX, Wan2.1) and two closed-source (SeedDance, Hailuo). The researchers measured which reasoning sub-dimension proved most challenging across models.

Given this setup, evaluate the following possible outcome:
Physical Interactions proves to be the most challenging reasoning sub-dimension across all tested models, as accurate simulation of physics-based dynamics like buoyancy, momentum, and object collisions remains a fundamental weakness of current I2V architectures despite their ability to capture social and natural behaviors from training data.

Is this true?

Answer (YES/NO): NO